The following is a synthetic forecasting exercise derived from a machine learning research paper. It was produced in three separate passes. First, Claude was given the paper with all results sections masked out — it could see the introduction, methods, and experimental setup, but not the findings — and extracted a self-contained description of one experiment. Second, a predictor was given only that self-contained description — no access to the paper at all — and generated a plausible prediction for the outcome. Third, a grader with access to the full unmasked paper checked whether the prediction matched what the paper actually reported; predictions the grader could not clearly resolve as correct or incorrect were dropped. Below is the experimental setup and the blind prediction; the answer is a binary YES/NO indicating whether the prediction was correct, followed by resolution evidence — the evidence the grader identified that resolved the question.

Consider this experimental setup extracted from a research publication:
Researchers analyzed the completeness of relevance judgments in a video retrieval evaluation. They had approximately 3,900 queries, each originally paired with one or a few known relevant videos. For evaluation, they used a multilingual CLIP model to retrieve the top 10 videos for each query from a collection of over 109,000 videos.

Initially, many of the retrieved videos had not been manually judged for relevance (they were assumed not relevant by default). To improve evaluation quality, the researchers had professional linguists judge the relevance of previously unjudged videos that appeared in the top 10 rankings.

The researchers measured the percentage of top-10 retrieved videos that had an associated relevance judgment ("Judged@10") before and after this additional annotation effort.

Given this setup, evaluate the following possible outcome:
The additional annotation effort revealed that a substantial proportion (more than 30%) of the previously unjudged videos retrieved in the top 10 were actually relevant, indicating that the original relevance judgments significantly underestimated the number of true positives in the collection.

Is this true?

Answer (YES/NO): YES